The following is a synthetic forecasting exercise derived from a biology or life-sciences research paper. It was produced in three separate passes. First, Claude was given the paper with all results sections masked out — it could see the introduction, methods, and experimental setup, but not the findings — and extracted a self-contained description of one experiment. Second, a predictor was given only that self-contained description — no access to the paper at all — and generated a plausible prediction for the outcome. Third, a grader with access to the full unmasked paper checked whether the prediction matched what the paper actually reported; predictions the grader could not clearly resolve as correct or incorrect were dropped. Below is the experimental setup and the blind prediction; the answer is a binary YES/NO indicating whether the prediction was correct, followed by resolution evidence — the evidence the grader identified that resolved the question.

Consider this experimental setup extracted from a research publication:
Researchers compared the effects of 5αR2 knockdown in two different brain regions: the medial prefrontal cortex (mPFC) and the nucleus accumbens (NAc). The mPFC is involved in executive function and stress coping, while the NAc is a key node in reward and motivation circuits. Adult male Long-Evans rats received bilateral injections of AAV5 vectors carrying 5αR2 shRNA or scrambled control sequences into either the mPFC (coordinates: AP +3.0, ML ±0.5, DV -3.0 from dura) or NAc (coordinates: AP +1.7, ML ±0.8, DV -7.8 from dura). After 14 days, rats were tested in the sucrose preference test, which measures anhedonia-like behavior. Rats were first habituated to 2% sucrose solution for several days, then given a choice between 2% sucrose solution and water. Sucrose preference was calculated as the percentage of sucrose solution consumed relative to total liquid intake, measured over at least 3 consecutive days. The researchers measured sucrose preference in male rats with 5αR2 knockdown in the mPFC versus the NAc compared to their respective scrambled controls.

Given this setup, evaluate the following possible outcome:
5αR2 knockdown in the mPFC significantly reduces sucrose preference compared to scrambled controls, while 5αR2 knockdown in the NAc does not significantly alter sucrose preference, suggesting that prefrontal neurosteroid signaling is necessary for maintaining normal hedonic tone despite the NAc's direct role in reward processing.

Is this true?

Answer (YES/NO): NO